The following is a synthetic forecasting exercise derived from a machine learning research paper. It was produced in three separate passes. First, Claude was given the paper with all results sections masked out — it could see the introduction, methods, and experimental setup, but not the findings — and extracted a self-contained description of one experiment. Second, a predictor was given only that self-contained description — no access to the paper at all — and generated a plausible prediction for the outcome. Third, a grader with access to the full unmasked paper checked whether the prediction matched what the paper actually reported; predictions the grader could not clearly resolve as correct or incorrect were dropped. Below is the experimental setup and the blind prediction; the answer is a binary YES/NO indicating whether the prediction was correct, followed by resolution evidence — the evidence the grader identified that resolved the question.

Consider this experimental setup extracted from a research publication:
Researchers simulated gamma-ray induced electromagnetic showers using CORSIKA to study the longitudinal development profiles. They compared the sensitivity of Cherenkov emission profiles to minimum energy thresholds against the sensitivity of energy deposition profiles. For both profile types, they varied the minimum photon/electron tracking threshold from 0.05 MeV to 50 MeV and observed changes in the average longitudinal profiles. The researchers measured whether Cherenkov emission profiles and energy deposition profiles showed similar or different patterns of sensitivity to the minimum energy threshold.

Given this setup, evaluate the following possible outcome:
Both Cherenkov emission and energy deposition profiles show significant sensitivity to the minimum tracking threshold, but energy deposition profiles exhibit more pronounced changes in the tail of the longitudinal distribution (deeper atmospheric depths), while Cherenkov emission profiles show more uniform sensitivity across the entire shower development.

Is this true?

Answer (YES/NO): NO